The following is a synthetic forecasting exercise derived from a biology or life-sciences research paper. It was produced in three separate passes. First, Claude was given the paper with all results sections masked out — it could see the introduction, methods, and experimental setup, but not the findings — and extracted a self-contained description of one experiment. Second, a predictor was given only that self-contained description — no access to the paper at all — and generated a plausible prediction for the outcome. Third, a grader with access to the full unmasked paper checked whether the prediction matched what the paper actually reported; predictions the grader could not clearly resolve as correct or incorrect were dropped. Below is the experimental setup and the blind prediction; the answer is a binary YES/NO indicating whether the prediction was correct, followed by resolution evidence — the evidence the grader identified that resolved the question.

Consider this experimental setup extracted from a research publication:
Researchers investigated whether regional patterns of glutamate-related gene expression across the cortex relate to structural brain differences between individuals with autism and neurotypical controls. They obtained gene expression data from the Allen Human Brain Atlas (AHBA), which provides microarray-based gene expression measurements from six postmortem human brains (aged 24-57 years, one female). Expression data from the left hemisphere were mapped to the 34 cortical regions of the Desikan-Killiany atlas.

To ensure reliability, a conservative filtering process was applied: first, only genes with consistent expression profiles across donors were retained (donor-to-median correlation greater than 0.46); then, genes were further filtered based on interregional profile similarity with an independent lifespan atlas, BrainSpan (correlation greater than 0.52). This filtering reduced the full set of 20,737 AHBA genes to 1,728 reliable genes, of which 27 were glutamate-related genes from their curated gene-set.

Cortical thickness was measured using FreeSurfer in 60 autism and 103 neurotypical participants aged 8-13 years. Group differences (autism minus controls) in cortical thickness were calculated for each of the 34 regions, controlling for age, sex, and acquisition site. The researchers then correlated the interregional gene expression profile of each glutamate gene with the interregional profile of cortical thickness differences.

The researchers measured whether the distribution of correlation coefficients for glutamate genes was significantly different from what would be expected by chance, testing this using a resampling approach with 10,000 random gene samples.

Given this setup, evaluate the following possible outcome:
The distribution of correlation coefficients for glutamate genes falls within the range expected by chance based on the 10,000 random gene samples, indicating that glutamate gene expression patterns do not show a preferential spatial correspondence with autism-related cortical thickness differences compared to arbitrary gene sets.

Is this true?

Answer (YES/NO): YES